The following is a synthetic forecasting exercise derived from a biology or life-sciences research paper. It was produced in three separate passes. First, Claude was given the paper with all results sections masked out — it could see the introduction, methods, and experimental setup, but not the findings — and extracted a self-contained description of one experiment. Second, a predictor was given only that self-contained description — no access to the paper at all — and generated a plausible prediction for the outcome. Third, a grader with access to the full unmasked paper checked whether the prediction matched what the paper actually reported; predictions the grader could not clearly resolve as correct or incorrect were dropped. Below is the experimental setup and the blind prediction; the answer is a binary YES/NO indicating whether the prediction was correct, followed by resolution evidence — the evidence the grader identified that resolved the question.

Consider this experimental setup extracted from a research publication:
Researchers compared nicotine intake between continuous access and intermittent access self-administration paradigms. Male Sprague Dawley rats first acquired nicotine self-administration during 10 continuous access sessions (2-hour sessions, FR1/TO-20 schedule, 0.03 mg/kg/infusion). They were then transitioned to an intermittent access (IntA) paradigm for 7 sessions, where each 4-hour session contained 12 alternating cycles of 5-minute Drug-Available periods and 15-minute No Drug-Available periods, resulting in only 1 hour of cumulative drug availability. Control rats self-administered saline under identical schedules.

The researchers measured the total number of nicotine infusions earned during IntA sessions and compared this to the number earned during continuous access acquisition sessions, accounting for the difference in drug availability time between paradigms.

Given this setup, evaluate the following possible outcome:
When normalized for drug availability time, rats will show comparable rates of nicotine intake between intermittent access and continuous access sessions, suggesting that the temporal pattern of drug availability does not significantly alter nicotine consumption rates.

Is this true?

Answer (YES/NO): NO